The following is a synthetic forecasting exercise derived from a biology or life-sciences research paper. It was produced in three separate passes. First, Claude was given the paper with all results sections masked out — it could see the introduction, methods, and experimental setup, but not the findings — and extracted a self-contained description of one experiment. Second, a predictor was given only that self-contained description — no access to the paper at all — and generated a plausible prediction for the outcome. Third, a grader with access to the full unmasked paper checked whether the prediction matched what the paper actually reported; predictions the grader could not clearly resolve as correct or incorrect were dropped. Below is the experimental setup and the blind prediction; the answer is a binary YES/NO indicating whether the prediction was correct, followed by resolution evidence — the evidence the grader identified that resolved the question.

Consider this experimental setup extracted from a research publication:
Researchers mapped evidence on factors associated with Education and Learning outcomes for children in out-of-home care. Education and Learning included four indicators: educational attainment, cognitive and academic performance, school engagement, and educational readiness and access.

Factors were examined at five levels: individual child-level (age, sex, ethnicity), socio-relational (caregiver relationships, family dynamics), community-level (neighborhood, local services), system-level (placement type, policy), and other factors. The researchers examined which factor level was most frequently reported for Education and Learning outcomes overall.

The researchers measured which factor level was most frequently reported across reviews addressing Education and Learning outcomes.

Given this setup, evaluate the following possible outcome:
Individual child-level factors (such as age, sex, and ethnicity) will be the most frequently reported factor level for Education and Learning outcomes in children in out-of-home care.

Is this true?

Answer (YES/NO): NO